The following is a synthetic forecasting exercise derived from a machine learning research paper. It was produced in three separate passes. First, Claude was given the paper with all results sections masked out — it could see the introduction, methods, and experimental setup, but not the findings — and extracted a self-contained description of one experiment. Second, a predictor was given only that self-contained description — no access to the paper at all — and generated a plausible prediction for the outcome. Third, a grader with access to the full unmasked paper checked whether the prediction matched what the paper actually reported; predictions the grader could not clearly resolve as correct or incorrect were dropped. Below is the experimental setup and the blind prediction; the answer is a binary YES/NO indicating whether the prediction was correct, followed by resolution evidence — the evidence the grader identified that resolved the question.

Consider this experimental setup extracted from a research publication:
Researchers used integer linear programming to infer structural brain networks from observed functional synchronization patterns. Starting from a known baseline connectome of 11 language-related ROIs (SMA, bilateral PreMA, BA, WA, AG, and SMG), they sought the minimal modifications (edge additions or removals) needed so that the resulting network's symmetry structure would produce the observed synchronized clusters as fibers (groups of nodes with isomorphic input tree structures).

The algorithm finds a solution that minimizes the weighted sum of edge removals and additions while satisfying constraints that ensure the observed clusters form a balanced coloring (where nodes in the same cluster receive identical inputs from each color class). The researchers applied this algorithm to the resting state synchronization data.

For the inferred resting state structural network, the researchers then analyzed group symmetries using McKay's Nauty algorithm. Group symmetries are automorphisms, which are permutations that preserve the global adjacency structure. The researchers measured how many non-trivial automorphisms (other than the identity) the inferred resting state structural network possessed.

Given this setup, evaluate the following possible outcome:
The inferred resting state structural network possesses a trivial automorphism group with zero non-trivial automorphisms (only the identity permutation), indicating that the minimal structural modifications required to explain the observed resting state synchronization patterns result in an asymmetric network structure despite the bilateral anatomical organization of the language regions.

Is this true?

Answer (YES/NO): YES